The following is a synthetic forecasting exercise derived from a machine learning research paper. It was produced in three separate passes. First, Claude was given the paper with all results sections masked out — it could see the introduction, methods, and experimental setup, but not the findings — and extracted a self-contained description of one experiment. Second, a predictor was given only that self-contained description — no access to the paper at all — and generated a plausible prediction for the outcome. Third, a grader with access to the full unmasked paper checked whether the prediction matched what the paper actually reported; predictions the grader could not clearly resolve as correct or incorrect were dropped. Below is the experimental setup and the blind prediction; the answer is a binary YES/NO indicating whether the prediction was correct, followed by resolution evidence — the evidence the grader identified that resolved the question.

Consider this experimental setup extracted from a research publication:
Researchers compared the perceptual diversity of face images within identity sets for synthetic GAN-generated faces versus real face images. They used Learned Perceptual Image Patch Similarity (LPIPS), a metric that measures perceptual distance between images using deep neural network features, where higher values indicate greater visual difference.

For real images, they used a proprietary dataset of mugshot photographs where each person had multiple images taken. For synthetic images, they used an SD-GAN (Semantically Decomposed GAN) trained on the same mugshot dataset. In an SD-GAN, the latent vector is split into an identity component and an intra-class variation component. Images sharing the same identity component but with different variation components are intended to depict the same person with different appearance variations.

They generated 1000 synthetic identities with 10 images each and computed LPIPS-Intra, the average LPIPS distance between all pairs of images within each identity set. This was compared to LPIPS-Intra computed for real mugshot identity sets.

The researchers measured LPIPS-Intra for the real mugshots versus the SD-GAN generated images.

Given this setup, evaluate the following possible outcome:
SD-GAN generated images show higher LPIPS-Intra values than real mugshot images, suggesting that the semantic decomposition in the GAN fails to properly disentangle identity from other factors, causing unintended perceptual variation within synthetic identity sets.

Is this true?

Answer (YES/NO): NO